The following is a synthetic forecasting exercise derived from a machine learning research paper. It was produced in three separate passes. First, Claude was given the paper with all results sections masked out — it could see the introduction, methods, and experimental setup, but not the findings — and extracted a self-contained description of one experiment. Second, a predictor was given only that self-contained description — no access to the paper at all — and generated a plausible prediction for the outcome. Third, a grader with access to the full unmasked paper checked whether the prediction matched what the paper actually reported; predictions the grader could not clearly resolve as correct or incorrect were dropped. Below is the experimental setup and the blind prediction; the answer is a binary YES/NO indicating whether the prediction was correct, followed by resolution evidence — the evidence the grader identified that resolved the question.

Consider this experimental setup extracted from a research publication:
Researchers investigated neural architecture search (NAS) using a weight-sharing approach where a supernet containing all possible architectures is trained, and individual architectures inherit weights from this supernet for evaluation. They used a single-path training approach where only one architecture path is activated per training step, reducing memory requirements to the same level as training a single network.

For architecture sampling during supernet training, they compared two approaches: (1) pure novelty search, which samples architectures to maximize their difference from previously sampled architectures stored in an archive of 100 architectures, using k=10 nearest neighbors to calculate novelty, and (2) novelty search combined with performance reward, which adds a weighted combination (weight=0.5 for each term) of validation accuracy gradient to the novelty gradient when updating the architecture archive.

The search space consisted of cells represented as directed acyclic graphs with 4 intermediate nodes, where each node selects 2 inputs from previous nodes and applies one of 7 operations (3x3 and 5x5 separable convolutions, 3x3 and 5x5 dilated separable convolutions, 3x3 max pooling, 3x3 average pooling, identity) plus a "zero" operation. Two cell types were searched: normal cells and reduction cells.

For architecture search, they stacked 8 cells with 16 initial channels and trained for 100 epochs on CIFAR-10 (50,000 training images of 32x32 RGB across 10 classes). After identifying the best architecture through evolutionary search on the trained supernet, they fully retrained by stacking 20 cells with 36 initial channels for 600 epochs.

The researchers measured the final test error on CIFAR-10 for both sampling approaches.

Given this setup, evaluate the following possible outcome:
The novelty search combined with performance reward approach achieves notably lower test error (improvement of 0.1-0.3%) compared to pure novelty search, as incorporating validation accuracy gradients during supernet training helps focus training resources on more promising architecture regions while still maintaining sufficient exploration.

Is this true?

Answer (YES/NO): NO